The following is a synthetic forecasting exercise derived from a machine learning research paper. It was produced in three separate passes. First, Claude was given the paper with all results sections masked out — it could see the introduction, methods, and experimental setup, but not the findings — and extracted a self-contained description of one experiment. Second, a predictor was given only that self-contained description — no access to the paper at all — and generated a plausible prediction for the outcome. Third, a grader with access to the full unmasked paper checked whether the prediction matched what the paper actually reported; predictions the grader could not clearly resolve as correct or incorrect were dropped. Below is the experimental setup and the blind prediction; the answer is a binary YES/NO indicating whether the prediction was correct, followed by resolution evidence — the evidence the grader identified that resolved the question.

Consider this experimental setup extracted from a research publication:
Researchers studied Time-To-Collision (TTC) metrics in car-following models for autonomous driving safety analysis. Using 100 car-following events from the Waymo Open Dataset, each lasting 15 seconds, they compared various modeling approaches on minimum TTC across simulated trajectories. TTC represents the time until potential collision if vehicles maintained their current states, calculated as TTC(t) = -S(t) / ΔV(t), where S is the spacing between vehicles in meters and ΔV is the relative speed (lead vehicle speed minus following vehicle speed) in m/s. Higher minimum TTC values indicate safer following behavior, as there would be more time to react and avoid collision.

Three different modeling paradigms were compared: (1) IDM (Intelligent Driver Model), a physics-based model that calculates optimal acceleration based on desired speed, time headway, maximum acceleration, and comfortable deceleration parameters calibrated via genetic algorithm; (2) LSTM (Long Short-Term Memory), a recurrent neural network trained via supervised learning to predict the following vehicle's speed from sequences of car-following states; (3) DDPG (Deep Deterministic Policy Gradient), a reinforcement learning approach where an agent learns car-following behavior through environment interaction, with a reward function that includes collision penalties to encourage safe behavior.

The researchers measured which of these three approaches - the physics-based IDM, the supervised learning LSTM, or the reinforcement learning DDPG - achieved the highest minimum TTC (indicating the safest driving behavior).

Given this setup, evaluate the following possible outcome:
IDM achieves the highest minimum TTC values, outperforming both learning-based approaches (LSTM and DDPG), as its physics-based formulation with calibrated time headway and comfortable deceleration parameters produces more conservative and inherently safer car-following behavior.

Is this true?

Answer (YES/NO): NO